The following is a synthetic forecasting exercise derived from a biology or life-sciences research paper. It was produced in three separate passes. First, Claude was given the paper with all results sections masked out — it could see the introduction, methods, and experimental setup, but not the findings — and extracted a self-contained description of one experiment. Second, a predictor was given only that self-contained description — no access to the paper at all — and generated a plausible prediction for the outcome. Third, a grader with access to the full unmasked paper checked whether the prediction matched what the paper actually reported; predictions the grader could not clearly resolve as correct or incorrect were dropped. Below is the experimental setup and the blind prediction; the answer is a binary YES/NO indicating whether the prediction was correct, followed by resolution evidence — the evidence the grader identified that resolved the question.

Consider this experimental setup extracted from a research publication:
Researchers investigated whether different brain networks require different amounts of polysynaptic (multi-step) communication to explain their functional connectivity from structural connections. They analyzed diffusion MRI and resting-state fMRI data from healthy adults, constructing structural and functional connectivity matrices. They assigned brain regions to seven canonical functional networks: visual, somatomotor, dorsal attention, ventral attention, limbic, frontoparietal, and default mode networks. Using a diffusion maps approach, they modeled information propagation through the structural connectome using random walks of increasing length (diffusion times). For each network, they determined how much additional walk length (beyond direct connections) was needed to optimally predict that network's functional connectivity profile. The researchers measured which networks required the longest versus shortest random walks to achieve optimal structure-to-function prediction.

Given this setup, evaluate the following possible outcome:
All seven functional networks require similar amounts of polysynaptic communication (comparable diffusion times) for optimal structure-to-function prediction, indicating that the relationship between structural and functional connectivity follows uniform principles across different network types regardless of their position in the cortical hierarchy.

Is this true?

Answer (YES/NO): NO